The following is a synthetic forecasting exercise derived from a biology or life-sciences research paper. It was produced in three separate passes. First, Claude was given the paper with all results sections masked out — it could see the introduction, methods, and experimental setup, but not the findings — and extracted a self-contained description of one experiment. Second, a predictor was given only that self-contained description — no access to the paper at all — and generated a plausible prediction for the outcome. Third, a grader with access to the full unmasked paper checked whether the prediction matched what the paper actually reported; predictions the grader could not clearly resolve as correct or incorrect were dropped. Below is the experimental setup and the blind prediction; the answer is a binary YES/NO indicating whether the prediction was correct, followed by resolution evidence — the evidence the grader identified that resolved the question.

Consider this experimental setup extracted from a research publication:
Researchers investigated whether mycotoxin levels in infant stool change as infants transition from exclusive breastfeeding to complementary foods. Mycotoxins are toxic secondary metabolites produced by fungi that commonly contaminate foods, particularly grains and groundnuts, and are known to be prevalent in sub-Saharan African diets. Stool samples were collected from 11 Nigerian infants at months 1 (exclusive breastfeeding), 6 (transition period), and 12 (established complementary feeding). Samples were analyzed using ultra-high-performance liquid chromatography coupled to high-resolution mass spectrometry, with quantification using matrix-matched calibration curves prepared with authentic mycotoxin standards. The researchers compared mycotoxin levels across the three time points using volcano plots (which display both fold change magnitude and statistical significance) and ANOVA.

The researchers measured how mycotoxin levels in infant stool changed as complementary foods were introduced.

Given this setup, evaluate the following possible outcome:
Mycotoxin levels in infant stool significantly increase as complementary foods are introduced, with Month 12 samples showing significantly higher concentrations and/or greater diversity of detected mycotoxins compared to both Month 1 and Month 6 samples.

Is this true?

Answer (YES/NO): NO